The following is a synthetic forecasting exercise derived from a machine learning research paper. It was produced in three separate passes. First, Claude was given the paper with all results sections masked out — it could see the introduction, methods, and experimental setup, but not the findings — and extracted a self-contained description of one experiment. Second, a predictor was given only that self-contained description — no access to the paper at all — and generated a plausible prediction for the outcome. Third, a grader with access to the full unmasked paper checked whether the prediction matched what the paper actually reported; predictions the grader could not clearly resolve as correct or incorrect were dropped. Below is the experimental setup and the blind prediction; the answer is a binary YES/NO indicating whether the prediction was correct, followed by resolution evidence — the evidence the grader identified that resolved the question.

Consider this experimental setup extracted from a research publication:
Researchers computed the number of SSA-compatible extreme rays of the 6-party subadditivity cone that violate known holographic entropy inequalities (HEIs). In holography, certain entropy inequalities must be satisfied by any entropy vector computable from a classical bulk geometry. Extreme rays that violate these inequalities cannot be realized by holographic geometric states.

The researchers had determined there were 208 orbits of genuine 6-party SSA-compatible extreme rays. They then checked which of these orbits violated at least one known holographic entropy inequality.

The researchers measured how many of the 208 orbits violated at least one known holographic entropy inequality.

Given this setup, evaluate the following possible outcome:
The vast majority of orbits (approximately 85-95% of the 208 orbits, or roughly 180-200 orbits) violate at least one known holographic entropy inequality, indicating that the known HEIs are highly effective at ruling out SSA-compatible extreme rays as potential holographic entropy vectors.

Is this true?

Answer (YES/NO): NO